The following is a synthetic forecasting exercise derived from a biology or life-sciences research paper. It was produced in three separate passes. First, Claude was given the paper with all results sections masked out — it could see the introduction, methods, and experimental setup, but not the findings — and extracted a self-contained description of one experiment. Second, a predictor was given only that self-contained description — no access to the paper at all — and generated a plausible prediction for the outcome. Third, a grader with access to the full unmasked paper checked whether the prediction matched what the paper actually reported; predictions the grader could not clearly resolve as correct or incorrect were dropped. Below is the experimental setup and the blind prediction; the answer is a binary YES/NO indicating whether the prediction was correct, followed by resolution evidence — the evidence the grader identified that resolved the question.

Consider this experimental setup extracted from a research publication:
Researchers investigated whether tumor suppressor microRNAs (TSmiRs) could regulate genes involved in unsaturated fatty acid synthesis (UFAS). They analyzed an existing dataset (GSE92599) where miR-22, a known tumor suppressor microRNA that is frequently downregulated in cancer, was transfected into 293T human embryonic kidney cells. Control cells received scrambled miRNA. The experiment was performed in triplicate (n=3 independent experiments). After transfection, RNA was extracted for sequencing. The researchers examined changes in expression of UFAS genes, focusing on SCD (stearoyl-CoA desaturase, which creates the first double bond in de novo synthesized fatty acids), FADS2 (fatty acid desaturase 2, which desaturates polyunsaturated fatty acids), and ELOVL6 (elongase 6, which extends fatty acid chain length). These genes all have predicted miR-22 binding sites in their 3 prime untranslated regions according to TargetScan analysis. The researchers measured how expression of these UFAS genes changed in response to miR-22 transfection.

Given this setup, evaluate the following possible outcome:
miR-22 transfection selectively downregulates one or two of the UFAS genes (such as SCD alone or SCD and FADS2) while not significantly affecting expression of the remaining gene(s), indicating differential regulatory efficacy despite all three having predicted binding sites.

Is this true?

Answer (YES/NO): NO